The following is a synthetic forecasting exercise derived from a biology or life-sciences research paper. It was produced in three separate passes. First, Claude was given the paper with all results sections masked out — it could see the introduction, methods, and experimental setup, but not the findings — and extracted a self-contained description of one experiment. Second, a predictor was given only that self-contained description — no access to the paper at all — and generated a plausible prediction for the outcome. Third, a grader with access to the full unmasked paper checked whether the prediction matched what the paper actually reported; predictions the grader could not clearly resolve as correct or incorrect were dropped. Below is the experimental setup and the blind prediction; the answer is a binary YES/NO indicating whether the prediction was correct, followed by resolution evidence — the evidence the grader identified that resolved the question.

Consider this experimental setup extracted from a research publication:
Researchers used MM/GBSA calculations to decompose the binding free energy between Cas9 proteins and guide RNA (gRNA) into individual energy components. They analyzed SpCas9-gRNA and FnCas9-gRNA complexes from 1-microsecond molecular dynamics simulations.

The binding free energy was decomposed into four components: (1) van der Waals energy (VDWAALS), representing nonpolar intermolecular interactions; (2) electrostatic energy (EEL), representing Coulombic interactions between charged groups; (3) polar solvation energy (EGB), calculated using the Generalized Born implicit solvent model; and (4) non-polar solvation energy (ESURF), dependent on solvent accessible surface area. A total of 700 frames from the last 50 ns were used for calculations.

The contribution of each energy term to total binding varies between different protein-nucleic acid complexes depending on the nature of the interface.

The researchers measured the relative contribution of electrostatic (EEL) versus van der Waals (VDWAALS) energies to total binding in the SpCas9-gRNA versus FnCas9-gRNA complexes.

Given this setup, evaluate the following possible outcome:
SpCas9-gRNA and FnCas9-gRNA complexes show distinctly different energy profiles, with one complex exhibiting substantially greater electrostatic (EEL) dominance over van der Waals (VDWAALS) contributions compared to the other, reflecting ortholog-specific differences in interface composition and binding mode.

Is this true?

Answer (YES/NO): YES